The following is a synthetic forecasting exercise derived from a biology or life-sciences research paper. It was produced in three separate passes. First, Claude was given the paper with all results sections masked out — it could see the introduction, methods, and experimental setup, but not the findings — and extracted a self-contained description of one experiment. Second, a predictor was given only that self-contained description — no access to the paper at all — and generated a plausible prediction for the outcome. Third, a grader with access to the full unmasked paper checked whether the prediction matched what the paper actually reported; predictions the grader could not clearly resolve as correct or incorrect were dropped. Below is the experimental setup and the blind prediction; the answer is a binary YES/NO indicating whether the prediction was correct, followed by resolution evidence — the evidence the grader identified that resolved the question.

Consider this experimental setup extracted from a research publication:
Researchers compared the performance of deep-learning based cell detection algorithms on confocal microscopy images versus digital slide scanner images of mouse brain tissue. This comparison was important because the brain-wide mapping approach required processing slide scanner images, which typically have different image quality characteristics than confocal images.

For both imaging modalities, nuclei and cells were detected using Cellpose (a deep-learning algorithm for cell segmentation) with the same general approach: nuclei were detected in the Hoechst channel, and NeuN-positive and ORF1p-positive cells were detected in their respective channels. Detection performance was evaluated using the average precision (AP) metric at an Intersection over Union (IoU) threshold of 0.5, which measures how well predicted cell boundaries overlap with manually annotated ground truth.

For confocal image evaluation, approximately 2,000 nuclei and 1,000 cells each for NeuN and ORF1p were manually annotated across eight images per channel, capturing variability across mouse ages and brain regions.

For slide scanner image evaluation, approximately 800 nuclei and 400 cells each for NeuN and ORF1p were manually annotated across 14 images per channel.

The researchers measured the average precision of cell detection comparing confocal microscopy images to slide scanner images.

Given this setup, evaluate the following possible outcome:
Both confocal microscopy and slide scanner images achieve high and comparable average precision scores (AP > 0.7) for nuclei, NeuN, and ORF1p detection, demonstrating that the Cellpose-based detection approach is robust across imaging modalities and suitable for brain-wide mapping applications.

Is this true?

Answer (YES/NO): NO